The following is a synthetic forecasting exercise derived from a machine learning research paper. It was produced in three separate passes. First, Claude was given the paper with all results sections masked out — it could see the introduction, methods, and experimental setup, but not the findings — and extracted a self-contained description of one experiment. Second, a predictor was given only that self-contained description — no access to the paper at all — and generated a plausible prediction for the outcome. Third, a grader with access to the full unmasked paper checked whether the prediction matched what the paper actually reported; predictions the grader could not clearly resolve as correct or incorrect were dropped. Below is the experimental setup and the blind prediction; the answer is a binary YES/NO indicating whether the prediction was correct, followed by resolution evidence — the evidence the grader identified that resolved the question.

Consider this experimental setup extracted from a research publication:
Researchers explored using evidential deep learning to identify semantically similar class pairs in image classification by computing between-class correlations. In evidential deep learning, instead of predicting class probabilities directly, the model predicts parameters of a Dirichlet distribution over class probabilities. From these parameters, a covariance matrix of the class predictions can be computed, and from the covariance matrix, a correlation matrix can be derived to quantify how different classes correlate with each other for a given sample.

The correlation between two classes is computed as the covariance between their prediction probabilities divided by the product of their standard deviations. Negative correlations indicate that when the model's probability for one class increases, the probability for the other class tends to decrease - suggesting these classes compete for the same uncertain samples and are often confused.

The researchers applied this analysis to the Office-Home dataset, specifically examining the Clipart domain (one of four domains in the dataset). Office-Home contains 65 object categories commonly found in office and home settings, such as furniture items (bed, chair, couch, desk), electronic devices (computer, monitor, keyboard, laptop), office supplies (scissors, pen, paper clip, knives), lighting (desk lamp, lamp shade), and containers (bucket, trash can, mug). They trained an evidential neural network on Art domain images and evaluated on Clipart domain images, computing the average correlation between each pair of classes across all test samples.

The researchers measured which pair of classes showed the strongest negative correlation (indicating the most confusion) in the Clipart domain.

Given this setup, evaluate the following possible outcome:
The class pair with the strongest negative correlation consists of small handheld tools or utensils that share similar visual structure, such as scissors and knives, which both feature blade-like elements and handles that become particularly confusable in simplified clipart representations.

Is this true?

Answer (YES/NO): NO